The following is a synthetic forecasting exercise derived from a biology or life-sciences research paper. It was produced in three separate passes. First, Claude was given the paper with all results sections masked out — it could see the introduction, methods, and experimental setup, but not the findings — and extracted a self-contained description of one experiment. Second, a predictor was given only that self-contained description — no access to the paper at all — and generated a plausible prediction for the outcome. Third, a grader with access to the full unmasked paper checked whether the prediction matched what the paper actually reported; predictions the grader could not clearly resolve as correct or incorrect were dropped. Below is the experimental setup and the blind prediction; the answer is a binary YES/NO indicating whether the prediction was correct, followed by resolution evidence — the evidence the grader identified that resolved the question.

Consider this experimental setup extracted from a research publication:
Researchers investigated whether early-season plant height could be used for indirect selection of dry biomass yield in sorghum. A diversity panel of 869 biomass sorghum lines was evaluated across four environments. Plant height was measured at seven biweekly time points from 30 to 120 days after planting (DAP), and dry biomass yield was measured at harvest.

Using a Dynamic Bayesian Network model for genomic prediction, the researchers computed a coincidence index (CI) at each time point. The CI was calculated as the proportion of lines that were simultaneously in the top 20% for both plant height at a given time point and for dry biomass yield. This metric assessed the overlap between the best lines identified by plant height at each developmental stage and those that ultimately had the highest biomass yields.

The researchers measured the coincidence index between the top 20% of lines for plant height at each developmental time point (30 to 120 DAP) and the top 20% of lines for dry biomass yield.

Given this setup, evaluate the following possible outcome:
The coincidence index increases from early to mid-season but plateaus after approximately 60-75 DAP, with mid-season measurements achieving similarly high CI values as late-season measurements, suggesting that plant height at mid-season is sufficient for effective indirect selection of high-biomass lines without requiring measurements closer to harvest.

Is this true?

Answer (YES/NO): NO